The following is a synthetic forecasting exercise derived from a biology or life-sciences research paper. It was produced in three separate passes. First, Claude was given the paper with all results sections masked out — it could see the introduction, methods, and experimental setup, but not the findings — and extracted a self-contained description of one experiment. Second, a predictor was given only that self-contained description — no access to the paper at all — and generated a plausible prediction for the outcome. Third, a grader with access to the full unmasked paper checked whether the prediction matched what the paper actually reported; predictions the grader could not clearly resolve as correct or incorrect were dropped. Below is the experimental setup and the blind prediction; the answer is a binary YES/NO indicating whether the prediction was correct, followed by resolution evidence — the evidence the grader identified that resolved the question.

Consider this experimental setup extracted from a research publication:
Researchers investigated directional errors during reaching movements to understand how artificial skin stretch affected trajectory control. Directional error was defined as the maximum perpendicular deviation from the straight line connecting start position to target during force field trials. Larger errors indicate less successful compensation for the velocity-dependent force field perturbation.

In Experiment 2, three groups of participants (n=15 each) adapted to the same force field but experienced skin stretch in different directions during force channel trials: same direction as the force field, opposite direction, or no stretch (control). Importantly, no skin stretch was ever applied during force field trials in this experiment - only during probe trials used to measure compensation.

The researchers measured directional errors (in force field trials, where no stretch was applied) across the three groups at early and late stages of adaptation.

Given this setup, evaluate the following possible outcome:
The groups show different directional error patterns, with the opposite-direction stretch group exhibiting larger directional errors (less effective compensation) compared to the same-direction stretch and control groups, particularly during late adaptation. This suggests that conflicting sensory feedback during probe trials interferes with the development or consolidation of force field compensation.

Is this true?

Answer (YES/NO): NO